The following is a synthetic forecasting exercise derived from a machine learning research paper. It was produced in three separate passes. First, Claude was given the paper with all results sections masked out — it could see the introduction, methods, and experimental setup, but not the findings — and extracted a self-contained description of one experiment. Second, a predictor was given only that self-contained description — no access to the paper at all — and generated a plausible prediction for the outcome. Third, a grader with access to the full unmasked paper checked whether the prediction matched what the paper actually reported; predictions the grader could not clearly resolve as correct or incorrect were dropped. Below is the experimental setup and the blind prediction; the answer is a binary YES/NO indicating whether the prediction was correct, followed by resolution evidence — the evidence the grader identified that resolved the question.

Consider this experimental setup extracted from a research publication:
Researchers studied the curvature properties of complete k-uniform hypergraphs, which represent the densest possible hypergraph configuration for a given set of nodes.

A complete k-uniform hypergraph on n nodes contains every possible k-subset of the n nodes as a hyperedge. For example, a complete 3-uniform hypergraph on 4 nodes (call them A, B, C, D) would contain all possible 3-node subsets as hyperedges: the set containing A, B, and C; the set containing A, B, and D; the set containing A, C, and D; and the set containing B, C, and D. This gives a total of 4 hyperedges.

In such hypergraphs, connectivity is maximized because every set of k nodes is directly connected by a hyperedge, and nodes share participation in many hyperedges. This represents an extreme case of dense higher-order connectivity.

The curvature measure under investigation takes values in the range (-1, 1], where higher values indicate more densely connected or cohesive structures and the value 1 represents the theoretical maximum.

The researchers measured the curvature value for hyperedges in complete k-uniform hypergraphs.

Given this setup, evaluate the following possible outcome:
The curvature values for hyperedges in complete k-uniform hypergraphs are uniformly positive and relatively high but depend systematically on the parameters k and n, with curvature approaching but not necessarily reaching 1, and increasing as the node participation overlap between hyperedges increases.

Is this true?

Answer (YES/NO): NO